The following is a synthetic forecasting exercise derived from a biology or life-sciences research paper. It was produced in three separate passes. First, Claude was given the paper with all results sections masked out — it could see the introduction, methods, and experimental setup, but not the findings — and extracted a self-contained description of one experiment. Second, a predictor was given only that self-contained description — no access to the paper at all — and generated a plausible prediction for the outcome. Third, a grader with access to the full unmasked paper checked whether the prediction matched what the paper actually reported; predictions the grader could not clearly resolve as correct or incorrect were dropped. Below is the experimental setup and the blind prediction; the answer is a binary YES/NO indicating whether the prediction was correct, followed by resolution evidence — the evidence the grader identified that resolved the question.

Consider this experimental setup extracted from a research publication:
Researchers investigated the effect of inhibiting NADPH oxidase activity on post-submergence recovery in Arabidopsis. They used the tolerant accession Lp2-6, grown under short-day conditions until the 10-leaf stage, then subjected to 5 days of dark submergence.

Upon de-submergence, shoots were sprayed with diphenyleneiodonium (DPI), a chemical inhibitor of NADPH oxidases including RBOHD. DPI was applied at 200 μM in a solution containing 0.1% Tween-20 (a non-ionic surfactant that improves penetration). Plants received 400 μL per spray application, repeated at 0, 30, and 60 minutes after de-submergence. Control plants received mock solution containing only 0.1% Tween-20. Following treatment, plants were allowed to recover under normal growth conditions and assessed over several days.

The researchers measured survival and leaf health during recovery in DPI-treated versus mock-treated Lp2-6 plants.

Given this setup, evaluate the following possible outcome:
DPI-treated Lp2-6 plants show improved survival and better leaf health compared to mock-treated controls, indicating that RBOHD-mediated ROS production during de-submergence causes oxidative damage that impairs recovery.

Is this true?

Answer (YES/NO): NO